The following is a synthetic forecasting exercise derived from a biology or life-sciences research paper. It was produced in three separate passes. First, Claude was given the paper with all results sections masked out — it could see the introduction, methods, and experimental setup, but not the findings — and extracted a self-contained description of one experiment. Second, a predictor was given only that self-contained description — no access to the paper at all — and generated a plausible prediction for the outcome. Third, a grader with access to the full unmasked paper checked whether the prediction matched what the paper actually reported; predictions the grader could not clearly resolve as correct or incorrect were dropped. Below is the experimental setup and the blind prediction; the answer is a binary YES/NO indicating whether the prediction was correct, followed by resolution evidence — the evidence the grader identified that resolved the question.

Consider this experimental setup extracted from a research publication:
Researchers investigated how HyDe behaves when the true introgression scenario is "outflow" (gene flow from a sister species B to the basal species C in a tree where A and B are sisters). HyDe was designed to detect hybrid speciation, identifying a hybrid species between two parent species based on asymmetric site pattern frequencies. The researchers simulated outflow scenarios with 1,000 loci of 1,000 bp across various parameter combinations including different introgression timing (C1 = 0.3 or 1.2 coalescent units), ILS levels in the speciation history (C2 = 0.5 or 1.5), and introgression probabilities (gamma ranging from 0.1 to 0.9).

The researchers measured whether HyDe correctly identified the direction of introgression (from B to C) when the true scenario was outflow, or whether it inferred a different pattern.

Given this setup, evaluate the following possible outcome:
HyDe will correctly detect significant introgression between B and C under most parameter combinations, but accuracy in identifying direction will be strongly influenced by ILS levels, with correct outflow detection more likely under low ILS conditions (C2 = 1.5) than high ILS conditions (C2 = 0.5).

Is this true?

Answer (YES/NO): NO